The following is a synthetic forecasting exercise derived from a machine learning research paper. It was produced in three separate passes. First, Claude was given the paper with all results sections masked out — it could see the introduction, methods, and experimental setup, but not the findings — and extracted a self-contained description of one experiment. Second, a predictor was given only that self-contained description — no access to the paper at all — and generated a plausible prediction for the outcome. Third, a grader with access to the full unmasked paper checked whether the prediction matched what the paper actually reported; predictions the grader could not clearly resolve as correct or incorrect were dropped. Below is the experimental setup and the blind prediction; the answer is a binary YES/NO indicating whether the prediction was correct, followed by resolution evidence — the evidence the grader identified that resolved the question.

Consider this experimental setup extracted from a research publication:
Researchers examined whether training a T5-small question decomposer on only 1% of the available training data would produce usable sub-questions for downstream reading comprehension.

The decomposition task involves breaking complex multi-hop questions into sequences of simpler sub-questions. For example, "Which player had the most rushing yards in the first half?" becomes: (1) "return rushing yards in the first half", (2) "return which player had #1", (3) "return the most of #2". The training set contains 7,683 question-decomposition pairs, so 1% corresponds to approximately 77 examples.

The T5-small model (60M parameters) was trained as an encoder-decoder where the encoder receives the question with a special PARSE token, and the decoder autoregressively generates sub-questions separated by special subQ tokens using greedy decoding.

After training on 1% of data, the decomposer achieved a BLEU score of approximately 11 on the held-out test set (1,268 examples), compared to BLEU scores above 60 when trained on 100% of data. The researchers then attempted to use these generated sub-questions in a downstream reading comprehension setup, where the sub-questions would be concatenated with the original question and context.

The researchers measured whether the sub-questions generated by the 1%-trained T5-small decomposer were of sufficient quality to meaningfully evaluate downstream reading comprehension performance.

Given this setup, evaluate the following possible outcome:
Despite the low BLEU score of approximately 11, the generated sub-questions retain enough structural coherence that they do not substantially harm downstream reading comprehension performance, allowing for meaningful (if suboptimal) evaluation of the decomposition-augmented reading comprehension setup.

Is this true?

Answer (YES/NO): NO